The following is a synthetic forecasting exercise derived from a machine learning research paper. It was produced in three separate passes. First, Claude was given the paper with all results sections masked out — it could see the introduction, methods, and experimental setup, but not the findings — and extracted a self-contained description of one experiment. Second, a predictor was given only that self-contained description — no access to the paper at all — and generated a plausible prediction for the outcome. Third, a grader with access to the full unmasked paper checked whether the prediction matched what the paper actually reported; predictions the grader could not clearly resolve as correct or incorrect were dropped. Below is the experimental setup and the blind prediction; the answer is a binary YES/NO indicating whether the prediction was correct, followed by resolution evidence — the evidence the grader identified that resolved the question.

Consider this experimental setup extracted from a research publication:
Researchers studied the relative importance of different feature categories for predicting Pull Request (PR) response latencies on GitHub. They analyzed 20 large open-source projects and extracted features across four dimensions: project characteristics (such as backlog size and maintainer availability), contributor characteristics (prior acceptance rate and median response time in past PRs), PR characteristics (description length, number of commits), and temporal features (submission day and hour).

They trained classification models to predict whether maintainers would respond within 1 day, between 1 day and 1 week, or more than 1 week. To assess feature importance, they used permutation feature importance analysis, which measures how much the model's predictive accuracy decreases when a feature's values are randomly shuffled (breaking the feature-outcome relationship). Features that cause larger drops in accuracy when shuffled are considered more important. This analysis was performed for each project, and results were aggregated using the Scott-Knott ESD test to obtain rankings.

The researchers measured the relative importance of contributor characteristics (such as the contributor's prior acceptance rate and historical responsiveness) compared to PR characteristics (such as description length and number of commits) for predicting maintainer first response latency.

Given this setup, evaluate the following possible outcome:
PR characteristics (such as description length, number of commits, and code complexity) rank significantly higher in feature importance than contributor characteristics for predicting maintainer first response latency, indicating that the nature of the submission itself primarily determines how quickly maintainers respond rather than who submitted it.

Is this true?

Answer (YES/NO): NO